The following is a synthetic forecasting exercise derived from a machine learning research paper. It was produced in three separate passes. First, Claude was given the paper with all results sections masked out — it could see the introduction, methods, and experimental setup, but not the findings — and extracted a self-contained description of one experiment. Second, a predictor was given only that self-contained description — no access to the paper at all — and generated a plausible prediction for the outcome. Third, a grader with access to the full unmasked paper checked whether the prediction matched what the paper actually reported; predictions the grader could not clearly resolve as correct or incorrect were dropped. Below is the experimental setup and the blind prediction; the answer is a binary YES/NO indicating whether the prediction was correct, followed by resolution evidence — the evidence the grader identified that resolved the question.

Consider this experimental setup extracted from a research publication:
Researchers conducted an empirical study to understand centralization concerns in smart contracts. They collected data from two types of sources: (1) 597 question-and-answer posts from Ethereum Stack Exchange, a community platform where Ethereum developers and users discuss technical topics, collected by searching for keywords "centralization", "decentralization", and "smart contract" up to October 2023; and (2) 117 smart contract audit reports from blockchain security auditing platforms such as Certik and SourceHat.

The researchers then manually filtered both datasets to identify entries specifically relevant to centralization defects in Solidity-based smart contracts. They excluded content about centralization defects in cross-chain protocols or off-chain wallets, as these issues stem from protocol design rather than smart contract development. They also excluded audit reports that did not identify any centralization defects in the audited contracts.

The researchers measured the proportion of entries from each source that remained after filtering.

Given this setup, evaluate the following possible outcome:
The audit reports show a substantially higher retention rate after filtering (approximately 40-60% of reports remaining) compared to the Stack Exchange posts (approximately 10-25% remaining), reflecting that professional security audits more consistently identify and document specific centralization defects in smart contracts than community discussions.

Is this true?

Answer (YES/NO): YES